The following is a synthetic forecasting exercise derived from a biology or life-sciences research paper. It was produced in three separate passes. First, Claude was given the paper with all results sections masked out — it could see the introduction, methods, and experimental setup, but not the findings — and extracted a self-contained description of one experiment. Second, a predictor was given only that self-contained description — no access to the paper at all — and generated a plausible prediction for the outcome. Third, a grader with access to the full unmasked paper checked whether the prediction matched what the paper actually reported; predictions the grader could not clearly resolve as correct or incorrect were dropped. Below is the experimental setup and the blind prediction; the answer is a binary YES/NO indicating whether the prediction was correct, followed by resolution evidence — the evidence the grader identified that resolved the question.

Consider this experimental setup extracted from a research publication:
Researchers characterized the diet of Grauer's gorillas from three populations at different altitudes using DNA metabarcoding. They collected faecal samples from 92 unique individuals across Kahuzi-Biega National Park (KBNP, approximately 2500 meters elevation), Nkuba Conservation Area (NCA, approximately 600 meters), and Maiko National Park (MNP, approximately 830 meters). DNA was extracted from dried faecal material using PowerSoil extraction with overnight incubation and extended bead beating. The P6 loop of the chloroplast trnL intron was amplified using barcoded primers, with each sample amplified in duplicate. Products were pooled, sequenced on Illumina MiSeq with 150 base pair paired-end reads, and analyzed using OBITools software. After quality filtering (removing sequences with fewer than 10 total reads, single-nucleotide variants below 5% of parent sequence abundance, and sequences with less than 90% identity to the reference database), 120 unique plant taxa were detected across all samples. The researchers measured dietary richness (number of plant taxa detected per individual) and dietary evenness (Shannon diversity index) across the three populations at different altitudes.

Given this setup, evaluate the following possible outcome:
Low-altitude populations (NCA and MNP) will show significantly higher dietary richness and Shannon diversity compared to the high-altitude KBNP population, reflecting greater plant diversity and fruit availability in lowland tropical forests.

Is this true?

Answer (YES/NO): YES